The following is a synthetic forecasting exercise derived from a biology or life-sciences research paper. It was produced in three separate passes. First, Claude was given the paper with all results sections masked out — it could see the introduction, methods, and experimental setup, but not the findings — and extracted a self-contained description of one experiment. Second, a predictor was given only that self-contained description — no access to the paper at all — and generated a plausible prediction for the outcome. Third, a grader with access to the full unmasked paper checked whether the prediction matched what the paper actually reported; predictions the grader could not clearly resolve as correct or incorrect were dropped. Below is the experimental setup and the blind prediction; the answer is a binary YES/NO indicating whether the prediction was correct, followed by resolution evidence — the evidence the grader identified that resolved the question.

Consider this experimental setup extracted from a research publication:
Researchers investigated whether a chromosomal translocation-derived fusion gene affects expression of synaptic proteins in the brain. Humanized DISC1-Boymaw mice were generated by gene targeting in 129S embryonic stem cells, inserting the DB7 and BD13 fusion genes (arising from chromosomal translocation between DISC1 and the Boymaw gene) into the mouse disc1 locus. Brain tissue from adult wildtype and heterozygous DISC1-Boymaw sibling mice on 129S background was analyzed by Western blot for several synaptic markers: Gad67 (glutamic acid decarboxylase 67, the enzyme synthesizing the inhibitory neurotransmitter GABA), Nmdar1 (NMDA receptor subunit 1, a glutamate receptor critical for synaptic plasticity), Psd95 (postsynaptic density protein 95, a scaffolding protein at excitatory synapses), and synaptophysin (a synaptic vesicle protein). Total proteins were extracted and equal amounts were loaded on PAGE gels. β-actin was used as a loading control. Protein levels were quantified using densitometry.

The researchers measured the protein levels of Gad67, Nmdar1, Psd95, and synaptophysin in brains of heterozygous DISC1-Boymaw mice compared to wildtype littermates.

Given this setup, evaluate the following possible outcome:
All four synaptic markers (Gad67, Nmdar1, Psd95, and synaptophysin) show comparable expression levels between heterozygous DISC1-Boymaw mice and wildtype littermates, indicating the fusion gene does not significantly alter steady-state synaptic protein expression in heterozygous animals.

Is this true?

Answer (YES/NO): NO